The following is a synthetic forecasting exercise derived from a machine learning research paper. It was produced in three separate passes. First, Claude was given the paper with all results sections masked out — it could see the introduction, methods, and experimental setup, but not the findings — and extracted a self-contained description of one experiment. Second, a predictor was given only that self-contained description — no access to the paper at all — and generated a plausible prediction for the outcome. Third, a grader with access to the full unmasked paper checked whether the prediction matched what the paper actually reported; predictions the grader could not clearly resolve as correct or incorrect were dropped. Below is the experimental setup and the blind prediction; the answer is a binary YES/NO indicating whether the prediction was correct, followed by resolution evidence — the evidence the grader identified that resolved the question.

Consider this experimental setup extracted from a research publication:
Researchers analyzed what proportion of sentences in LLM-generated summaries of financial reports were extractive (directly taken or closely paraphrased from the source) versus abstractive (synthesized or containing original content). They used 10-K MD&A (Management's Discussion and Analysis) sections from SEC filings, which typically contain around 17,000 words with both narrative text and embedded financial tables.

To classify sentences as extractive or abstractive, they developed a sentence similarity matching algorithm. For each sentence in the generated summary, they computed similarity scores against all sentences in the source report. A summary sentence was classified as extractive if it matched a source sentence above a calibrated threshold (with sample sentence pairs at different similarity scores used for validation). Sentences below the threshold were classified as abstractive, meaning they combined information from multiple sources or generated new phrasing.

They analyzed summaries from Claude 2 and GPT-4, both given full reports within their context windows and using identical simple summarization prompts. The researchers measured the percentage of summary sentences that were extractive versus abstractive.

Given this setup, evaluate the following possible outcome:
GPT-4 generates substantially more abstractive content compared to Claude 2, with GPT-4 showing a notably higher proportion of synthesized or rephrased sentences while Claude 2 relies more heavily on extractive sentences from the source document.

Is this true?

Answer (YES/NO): NO